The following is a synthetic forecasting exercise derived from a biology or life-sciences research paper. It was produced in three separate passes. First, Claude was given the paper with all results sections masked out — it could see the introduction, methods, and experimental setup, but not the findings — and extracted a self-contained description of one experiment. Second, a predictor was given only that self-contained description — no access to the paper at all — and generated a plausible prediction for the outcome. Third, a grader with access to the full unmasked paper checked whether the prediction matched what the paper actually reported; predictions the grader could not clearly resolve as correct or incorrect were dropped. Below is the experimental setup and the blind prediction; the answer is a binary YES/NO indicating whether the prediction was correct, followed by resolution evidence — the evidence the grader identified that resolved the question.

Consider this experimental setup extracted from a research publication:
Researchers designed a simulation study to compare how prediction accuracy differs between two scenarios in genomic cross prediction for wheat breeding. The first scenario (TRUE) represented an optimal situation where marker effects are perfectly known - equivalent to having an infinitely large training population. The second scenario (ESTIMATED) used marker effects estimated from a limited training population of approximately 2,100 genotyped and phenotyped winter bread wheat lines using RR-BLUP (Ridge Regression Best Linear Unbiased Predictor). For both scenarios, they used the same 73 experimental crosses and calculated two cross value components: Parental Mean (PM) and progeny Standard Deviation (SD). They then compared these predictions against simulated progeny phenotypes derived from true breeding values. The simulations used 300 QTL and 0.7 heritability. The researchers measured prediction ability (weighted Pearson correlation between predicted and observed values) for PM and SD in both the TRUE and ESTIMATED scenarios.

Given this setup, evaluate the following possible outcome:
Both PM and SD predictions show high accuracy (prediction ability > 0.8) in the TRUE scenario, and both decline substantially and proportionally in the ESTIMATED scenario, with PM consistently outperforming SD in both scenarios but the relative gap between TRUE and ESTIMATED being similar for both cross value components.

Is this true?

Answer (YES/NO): NO